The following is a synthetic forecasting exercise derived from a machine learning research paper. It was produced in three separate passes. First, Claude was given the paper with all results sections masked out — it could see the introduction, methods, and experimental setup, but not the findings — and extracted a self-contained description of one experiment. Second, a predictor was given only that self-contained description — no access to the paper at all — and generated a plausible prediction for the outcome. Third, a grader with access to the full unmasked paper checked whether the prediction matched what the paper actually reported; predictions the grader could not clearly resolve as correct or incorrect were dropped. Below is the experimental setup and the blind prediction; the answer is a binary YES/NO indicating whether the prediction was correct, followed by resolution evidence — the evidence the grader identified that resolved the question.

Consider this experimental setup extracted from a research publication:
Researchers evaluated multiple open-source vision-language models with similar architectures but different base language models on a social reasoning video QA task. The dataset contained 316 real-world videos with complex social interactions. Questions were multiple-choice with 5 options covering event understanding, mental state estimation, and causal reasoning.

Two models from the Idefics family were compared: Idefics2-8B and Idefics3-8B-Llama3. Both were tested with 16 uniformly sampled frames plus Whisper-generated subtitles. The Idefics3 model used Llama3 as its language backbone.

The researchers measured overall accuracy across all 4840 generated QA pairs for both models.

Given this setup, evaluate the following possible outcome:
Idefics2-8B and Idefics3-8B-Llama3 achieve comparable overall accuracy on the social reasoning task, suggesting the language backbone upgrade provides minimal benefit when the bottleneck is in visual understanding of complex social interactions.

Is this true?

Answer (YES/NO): NO